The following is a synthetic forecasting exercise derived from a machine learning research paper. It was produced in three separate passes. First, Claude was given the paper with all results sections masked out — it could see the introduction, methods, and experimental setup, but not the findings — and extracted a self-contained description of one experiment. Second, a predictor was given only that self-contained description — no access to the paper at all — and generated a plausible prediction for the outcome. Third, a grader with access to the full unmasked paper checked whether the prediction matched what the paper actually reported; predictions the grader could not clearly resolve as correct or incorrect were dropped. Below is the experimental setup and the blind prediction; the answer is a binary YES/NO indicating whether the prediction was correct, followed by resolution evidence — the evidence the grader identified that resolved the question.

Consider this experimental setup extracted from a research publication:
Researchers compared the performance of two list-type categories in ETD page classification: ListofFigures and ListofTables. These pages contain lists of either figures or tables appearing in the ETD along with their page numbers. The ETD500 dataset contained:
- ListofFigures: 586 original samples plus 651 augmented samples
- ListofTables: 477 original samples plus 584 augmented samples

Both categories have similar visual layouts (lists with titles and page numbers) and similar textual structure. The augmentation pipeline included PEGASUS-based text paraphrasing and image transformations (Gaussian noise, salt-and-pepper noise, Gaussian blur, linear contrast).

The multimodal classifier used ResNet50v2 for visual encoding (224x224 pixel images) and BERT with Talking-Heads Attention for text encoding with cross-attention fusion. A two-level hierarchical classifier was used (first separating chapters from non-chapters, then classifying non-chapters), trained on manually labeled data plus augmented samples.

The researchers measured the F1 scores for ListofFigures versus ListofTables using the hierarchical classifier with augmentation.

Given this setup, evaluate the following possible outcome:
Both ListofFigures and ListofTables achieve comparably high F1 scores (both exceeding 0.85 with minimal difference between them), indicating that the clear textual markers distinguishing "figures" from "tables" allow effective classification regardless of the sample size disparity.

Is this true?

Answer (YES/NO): NO